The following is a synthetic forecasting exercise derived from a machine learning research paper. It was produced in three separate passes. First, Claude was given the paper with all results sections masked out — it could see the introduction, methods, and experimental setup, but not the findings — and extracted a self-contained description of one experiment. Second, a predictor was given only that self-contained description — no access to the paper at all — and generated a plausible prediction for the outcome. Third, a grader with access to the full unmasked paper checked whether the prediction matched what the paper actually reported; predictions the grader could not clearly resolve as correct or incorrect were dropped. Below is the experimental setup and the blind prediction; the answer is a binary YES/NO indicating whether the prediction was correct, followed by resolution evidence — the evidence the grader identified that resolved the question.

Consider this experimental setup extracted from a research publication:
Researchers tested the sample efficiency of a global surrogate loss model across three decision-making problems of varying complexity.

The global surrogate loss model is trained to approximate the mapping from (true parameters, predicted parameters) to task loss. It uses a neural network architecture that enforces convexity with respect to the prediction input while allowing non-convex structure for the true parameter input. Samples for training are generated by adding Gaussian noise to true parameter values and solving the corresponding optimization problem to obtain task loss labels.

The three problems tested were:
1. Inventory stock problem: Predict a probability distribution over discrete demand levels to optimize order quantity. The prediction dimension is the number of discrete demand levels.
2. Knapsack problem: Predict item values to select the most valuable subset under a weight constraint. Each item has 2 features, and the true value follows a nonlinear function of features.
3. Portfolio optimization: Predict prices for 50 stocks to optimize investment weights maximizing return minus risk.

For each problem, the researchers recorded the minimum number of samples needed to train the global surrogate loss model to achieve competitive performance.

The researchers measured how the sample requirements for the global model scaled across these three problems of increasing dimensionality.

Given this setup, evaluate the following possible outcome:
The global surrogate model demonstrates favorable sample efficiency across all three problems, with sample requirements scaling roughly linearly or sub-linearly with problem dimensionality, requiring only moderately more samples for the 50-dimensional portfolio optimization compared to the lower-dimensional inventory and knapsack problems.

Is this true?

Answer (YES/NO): NO